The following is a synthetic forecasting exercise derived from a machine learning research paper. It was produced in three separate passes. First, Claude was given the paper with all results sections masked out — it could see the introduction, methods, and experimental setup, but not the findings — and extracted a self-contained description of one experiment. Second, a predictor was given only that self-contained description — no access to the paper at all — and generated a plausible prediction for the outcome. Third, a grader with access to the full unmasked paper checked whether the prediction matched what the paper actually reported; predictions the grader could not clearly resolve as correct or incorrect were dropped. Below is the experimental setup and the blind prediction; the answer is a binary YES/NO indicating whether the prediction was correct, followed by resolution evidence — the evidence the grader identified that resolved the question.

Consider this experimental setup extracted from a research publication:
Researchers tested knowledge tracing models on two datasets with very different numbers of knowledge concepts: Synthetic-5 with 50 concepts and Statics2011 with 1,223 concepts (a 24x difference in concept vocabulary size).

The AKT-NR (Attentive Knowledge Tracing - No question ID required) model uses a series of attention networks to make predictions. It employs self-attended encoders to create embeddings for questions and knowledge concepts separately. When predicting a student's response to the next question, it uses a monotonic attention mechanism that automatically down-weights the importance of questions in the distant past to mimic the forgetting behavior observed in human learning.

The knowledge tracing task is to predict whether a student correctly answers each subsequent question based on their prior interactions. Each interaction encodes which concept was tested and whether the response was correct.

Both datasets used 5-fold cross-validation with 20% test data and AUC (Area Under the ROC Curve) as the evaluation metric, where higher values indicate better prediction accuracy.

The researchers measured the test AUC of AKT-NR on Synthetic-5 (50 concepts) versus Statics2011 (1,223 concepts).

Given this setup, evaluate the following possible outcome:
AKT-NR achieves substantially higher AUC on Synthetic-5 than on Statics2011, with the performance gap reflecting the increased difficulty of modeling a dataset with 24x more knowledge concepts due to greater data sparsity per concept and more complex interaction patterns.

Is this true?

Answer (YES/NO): NO